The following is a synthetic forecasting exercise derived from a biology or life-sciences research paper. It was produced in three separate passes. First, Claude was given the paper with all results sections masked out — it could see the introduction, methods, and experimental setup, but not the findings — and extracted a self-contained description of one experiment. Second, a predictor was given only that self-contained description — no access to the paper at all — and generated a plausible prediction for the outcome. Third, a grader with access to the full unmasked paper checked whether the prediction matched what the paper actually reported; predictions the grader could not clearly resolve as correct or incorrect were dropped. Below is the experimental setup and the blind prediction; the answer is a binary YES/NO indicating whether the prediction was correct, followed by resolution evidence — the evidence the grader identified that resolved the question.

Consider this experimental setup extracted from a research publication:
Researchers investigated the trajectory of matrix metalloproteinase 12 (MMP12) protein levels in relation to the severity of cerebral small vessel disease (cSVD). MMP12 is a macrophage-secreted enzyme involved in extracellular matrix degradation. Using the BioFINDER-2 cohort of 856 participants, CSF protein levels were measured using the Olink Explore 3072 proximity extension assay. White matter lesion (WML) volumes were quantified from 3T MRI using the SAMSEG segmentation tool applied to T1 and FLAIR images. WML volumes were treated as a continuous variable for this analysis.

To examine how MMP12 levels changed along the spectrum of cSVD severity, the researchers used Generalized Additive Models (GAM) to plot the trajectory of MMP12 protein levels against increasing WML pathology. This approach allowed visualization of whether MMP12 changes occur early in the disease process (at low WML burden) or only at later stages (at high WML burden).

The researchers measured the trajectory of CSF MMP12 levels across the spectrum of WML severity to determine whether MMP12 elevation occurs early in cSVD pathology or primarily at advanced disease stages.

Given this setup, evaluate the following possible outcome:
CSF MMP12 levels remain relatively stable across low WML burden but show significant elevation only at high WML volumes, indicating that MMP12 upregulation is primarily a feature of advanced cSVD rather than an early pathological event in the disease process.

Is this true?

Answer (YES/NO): NO